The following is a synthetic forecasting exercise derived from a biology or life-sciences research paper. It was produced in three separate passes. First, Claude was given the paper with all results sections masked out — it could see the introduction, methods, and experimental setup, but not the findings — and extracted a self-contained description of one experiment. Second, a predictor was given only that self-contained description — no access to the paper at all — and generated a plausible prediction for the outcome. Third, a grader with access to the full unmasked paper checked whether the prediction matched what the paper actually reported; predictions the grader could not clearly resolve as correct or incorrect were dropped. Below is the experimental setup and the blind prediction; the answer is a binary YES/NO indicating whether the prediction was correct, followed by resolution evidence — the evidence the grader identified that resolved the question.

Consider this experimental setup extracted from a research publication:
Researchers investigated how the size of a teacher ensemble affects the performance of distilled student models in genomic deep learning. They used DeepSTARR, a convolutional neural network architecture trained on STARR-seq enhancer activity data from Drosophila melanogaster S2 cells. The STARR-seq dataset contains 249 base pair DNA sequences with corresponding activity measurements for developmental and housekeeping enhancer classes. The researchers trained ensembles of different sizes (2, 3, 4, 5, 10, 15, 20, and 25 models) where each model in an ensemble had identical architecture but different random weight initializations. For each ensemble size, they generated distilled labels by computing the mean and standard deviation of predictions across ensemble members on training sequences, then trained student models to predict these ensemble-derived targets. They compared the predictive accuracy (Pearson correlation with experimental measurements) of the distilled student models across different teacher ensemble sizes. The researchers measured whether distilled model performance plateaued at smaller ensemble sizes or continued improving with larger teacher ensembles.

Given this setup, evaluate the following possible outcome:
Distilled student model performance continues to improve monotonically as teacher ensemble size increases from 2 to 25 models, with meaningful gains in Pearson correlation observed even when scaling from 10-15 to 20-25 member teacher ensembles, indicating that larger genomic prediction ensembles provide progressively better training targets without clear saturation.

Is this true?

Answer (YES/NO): NO